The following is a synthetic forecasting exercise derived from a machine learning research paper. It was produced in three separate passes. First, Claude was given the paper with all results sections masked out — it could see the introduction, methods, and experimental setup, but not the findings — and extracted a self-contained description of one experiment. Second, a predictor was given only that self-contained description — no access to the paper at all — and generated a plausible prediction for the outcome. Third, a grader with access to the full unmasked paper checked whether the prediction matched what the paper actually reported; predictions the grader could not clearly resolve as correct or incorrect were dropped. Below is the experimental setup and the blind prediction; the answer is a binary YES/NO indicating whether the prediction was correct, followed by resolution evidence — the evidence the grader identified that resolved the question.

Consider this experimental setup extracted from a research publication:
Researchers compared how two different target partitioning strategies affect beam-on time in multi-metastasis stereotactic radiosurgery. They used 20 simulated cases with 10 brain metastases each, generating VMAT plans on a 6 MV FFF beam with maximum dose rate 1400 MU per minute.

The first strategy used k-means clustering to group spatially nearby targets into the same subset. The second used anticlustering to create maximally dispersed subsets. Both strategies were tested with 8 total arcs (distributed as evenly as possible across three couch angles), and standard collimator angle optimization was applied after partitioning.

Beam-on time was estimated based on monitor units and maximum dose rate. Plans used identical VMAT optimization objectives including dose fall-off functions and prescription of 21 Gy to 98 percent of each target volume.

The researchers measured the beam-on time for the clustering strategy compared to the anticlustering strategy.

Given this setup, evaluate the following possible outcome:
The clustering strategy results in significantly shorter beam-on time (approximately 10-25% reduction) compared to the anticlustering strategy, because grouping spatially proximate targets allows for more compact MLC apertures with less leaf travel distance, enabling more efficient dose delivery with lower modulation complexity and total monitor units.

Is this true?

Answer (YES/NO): NO